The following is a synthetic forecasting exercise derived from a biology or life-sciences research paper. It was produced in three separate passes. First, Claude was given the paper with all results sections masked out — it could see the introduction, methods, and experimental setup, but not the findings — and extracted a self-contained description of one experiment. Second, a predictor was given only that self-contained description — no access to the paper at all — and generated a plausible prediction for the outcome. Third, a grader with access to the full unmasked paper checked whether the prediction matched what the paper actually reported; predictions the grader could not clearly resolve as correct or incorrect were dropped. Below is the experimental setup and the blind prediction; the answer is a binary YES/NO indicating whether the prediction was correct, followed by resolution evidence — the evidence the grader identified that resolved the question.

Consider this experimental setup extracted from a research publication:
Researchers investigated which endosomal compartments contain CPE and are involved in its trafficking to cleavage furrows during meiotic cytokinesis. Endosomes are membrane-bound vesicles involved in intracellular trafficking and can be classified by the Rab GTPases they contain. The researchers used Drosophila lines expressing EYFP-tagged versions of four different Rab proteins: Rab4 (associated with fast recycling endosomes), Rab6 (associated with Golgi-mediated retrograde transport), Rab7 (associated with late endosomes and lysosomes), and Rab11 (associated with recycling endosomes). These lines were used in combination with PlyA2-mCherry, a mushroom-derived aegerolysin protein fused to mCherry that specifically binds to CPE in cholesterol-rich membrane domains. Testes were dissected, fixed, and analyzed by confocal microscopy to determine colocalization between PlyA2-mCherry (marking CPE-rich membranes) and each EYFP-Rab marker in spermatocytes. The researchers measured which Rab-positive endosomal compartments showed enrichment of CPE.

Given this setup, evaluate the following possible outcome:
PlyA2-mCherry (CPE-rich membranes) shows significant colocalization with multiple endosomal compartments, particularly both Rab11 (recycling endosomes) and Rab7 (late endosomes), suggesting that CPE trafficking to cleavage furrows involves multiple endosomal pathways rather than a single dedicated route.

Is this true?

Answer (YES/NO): YES